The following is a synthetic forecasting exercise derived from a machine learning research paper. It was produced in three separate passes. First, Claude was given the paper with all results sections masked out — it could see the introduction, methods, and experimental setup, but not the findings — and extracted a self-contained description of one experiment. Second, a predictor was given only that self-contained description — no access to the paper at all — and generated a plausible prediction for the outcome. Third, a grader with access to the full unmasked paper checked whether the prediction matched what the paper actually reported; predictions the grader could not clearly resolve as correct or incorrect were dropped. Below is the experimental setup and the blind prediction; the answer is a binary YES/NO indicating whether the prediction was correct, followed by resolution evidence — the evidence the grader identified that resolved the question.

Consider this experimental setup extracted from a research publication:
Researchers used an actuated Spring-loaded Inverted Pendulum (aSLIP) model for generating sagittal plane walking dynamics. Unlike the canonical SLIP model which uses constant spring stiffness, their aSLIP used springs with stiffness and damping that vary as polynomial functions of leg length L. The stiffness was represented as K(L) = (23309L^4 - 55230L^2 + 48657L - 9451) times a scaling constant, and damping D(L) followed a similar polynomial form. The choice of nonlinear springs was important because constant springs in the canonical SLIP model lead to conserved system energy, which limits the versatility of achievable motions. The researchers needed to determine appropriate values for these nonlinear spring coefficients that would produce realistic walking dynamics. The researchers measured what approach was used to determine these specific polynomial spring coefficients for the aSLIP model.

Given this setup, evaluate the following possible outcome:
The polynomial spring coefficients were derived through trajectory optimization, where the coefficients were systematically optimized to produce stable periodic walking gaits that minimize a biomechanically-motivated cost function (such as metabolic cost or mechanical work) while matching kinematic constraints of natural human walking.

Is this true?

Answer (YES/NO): NO